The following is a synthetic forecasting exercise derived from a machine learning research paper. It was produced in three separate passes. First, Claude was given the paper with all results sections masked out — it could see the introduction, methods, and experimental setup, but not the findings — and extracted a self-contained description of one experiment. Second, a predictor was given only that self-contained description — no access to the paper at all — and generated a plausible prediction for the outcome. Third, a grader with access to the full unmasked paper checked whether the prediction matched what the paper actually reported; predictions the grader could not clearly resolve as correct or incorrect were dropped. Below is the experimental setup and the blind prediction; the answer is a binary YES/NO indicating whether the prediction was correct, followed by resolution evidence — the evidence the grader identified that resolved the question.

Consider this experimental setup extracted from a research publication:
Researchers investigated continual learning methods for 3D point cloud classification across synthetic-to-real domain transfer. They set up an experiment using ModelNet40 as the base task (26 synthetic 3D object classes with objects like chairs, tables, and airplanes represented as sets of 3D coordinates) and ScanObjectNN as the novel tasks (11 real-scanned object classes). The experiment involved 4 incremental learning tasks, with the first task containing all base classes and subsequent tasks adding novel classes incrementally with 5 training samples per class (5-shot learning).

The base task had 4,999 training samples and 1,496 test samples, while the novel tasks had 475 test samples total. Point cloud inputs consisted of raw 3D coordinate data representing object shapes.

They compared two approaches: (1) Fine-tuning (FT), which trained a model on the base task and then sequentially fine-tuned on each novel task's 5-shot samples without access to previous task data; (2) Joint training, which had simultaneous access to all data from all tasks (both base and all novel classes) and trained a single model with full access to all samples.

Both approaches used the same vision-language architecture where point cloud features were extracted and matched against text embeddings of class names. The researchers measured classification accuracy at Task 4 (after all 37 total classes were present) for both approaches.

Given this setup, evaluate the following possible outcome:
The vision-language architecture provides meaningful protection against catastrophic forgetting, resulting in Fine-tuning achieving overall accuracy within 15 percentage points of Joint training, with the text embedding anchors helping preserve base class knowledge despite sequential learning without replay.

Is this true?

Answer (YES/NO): NO